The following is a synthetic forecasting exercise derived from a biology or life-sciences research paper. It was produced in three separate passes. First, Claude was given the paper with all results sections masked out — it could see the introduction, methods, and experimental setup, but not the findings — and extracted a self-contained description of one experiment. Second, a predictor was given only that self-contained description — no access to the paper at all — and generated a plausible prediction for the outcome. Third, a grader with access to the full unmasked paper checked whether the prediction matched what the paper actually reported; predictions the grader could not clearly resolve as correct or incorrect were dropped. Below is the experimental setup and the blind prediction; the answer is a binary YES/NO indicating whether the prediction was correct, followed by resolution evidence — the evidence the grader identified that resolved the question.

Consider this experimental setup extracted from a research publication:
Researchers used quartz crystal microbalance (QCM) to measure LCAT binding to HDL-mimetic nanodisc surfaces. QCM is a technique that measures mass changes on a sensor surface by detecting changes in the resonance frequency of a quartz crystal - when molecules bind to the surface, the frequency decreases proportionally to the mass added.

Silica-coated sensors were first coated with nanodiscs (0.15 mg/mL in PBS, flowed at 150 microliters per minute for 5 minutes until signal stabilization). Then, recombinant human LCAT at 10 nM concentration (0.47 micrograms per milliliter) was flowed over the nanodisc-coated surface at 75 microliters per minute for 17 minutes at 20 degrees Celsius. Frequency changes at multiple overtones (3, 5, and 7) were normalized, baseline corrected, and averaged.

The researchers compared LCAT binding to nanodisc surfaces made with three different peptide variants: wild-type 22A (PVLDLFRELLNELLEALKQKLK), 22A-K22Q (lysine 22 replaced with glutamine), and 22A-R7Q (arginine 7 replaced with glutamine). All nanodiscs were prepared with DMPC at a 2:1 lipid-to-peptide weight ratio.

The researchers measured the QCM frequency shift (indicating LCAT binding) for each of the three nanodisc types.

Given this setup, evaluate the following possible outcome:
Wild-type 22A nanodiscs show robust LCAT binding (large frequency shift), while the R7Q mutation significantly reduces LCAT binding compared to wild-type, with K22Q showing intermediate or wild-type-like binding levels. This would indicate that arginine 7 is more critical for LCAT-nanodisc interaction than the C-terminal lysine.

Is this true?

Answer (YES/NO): NO